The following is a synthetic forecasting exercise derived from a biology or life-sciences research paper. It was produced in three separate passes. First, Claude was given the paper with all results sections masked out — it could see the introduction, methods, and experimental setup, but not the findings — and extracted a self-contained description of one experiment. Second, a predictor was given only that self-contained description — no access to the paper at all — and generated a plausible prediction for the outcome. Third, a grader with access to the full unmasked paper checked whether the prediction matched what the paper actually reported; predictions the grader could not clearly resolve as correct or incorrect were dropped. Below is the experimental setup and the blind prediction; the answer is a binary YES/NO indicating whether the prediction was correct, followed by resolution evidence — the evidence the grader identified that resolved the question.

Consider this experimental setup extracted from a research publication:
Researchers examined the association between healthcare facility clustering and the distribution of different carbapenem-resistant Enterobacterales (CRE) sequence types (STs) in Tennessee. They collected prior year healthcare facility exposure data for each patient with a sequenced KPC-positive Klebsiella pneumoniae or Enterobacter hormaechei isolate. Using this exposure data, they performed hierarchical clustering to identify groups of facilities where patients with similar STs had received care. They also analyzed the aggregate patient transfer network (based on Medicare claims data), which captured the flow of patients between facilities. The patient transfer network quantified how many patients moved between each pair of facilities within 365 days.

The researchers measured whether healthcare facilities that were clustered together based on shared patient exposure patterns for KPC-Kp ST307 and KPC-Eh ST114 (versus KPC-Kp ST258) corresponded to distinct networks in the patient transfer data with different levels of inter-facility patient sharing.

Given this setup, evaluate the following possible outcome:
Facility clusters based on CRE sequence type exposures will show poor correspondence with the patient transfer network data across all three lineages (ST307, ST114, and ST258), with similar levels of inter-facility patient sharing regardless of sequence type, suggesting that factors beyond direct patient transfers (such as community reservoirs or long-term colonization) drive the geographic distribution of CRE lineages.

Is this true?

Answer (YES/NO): NO